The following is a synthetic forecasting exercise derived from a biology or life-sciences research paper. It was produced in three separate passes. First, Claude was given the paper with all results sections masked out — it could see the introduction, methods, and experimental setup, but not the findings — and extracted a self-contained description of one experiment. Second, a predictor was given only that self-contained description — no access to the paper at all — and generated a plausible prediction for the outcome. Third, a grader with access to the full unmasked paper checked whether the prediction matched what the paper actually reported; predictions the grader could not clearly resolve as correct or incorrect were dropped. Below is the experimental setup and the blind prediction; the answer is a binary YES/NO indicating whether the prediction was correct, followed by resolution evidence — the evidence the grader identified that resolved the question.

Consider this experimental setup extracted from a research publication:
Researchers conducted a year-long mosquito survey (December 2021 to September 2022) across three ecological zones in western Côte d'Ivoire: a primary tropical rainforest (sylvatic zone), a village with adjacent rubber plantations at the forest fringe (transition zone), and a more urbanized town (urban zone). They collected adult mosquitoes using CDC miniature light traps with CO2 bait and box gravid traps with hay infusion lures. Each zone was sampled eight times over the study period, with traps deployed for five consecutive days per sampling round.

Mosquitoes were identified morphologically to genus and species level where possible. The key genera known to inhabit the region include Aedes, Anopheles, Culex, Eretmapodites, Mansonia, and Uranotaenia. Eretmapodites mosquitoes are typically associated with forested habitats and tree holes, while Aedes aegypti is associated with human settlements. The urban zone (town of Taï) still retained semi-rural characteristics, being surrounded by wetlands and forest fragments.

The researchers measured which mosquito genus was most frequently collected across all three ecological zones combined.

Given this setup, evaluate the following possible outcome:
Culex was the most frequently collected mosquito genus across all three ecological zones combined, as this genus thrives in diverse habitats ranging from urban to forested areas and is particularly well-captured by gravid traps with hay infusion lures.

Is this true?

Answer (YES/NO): NO